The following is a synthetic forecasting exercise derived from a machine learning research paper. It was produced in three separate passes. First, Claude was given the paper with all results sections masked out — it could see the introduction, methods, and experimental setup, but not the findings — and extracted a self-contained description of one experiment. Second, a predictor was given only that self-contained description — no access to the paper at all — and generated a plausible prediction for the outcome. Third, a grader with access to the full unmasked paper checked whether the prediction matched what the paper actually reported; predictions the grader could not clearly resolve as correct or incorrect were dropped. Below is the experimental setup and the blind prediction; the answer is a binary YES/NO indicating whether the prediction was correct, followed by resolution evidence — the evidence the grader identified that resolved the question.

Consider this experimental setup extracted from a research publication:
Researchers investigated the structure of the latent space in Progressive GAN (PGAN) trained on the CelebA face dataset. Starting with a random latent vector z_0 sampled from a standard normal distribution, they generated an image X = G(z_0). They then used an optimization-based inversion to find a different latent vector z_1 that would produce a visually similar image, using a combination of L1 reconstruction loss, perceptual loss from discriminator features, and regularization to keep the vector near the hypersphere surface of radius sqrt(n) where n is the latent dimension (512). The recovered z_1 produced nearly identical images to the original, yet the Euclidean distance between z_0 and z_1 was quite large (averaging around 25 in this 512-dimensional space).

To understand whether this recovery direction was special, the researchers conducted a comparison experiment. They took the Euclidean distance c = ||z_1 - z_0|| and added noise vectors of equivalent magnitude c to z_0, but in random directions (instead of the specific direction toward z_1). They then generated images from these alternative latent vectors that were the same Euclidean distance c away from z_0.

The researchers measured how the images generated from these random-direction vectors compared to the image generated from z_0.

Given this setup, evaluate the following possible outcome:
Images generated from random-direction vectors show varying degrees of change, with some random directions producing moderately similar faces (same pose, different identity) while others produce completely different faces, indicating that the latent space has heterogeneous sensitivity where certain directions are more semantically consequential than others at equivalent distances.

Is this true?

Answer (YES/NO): NO